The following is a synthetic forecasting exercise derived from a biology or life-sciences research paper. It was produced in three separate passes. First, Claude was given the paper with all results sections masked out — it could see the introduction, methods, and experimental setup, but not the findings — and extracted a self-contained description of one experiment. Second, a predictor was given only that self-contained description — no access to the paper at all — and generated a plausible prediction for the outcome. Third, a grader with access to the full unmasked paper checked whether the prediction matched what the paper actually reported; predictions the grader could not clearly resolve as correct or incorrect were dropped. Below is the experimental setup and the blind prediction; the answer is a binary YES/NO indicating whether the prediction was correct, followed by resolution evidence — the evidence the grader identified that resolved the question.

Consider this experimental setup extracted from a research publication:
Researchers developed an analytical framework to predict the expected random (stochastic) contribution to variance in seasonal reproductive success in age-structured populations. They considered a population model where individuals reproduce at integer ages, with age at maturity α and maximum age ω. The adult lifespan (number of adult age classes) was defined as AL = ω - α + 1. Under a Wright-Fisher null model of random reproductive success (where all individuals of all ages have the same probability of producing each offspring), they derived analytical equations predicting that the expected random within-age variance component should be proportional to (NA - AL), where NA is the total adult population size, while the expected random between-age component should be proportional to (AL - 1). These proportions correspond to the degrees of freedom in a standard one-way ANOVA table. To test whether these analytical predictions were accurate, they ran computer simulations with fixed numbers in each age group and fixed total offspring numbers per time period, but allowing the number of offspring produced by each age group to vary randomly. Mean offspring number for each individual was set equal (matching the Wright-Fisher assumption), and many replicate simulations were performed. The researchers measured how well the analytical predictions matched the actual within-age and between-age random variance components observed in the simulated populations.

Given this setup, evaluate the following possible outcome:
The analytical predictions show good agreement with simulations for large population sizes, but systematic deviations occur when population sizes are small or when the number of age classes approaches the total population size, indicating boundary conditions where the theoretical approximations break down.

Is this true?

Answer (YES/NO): NO